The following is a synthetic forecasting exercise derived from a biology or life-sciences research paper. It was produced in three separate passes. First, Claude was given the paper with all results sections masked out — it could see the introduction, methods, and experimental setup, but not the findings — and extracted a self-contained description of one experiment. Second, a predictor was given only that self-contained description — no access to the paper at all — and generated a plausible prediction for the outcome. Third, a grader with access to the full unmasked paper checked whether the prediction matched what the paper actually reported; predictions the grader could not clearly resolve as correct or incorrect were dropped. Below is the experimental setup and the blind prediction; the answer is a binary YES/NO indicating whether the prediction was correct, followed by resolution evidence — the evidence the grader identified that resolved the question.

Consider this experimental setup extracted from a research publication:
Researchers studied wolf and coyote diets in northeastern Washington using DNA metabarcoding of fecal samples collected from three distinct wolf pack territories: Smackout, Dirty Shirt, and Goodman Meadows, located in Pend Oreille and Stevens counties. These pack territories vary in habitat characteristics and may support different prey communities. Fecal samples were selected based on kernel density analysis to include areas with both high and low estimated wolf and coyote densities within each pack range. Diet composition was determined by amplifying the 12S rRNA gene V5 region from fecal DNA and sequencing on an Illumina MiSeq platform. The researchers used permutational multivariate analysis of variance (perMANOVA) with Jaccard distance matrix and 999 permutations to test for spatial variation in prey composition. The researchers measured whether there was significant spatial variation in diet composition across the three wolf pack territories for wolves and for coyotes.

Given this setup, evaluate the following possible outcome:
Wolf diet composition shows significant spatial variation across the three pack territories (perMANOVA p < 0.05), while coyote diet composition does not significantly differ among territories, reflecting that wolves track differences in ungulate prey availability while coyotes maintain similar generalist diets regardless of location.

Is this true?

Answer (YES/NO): NO